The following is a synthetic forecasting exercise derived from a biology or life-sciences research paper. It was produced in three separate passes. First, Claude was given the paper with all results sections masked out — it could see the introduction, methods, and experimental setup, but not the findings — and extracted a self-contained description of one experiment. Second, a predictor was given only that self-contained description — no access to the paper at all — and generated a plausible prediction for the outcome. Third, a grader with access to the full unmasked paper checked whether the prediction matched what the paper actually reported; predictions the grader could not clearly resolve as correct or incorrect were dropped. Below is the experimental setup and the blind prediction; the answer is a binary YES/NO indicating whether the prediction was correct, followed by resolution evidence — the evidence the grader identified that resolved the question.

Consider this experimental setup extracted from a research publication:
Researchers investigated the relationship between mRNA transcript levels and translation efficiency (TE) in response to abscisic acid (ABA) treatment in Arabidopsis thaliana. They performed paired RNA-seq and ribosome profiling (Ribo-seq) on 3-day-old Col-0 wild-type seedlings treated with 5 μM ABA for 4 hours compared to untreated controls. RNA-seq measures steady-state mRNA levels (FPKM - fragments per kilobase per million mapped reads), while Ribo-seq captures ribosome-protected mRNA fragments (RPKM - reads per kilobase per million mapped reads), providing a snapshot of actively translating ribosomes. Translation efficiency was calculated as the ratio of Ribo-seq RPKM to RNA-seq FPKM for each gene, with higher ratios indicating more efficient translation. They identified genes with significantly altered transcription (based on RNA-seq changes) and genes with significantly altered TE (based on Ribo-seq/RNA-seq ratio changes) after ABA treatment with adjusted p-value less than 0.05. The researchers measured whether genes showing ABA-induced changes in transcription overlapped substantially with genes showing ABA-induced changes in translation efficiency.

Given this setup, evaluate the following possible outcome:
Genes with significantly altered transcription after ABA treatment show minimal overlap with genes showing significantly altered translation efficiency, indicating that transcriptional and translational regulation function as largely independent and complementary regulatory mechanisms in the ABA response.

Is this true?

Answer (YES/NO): NO